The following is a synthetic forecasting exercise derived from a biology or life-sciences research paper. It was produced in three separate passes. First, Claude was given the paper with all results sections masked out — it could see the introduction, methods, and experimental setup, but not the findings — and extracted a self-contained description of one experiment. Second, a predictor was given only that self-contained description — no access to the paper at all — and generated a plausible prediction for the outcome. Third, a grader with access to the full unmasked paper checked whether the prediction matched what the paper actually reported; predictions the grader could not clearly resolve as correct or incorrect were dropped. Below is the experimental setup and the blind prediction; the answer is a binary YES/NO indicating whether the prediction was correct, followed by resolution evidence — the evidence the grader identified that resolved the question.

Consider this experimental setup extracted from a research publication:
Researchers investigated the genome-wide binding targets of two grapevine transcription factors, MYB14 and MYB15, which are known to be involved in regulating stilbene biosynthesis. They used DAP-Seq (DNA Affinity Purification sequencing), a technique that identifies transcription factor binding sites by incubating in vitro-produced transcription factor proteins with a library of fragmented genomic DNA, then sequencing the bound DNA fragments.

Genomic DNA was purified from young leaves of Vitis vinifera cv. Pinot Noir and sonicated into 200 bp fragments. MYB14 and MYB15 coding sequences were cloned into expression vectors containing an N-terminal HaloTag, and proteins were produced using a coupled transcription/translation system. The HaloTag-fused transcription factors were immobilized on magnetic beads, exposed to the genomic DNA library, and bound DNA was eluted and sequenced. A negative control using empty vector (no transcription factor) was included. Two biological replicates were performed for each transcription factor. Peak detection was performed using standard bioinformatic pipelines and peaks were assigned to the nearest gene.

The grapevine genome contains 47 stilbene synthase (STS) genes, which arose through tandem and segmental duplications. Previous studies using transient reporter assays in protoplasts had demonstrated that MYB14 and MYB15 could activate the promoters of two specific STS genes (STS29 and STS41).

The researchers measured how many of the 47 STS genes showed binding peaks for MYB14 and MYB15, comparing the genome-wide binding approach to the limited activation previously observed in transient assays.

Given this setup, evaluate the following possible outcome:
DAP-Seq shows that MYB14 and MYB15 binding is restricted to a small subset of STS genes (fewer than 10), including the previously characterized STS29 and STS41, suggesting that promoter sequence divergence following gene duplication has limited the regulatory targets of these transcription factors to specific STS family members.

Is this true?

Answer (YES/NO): NO